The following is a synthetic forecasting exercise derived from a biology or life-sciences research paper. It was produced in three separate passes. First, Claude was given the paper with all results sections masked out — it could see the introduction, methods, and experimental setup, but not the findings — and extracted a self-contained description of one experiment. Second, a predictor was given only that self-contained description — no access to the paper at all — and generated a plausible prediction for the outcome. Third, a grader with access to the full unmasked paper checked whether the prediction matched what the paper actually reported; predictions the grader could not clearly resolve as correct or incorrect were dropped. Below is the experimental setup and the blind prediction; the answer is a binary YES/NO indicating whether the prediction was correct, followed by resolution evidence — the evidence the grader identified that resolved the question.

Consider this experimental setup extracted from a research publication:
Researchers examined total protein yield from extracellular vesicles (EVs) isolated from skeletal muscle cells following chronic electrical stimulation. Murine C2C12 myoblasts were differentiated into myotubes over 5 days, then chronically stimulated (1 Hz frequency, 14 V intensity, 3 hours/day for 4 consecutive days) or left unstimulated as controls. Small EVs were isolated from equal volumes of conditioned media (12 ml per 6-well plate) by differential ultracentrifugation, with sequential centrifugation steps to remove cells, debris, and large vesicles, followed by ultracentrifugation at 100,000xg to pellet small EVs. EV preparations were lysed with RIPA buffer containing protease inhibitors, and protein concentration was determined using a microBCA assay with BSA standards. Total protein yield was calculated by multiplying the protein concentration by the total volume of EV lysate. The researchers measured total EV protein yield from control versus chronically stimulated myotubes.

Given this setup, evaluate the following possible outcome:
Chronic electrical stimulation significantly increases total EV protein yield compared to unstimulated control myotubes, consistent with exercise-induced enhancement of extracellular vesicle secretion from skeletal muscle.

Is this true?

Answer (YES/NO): NO